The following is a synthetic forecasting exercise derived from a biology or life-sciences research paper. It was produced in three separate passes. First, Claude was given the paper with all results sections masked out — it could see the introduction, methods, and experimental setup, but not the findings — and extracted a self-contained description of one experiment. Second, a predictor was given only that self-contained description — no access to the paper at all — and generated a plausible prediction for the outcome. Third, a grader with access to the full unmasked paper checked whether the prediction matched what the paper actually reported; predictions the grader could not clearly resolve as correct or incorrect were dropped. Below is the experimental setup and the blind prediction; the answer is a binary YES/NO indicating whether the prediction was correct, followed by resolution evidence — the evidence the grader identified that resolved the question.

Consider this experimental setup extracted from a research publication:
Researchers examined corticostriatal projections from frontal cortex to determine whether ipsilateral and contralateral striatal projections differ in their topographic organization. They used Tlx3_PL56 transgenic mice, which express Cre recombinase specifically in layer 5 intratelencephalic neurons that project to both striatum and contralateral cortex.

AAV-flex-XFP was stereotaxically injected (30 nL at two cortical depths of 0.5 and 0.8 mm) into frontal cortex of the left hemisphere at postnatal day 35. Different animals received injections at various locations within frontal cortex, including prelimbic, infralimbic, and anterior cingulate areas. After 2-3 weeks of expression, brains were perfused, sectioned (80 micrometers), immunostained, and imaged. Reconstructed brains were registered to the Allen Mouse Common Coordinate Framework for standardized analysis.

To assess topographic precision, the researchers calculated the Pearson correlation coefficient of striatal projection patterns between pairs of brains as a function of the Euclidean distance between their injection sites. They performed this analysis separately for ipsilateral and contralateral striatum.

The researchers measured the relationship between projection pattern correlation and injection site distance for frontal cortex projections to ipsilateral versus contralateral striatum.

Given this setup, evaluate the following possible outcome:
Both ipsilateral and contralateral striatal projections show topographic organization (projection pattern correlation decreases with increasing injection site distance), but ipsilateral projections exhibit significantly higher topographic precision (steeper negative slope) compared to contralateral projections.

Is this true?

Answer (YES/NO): NO